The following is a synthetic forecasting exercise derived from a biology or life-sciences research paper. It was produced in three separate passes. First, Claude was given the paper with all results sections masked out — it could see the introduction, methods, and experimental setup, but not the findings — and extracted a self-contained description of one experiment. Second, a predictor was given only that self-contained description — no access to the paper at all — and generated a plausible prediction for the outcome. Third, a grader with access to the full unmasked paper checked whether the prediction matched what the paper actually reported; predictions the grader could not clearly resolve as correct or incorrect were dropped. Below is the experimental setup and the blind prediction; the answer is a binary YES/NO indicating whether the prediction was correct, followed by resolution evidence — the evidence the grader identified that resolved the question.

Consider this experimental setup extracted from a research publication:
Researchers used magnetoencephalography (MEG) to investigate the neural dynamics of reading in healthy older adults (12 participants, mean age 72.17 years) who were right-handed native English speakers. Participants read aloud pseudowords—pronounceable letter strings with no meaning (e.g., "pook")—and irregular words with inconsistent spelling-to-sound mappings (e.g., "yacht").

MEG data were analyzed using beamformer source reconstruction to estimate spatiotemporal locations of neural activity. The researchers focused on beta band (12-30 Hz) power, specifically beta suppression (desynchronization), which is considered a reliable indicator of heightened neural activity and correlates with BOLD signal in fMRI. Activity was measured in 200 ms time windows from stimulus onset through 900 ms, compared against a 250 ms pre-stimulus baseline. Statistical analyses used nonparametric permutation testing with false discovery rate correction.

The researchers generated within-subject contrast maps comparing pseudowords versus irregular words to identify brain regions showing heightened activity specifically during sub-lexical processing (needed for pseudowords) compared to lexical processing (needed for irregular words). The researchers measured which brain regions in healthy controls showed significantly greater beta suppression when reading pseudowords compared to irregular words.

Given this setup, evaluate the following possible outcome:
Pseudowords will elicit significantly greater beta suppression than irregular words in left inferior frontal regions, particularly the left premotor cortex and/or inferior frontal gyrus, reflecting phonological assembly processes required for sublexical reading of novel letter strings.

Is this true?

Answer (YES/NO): NO